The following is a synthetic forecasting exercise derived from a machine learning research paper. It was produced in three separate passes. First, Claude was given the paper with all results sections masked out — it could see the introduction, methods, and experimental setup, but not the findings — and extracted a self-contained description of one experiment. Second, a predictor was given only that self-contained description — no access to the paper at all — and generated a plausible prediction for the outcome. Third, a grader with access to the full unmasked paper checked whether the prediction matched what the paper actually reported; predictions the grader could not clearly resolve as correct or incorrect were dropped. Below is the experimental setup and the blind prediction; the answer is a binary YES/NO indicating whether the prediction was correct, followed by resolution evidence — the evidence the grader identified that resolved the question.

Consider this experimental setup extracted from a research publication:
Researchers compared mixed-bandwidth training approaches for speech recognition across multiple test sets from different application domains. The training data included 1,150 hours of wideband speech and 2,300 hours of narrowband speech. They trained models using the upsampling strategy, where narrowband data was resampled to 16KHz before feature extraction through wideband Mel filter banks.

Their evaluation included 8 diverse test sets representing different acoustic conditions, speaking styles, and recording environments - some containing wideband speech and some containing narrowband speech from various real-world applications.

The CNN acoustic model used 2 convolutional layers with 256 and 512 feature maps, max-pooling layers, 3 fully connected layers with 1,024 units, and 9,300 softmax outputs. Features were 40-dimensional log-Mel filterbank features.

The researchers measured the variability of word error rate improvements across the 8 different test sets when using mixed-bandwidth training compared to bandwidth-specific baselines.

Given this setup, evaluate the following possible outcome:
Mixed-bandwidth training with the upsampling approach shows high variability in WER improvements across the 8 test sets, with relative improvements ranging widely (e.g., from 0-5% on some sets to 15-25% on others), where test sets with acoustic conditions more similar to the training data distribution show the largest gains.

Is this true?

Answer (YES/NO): NO